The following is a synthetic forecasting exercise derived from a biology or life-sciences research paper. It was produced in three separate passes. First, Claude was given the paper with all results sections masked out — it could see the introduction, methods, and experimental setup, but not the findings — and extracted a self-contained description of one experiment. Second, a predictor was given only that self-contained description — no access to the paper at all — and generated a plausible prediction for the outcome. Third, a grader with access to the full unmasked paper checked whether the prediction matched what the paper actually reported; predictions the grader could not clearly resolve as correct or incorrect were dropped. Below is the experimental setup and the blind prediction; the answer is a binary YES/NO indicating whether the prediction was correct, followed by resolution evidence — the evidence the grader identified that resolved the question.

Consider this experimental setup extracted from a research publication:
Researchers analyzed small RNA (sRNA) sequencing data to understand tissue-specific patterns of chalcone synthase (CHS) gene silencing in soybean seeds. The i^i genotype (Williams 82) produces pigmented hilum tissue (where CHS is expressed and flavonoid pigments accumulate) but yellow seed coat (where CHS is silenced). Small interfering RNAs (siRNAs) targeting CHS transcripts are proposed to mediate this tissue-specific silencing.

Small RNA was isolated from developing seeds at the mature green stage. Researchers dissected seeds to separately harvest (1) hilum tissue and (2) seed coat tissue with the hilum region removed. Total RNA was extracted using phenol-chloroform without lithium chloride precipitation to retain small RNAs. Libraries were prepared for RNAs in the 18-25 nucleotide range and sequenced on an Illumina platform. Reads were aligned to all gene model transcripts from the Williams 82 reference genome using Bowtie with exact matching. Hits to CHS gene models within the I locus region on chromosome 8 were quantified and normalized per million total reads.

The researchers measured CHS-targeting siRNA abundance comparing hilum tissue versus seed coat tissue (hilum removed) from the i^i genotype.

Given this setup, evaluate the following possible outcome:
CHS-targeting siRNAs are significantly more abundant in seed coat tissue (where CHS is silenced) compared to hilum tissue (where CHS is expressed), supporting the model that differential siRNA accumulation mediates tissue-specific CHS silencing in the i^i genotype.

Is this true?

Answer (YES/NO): YES